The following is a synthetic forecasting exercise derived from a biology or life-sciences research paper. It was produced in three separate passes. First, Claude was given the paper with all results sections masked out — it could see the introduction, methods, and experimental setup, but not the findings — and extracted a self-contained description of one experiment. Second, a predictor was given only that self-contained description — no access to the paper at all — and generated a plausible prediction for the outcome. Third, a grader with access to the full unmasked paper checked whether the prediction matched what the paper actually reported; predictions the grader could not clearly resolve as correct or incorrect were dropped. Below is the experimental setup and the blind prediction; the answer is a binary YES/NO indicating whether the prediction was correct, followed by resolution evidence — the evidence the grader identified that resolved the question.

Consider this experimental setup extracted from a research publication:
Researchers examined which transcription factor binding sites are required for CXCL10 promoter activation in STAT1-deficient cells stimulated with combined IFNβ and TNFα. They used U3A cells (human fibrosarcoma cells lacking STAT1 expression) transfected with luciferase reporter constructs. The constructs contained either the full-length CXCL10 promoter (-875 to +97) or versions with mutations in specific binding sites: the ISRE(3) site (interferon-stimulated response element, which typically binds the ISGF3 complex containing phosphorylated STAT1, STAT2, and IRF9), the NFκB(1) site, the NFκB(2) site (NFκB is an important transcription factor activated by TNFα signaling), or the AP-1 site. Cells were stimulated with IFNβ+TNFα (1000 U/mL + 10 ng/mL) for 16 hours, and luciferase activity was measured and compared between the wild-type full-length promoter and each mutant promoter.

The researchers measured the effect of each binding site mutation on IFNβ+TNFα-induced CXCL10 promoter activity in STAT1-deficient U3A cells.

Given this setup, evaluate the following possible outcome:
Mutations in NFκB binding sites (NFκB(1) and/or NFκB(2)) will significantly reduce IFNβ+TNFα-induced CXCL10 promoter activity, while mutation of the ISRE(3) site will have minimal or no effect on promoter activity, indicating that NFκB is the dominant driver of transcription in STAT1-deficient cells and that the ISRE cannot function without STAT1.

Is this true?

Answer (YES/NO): NO